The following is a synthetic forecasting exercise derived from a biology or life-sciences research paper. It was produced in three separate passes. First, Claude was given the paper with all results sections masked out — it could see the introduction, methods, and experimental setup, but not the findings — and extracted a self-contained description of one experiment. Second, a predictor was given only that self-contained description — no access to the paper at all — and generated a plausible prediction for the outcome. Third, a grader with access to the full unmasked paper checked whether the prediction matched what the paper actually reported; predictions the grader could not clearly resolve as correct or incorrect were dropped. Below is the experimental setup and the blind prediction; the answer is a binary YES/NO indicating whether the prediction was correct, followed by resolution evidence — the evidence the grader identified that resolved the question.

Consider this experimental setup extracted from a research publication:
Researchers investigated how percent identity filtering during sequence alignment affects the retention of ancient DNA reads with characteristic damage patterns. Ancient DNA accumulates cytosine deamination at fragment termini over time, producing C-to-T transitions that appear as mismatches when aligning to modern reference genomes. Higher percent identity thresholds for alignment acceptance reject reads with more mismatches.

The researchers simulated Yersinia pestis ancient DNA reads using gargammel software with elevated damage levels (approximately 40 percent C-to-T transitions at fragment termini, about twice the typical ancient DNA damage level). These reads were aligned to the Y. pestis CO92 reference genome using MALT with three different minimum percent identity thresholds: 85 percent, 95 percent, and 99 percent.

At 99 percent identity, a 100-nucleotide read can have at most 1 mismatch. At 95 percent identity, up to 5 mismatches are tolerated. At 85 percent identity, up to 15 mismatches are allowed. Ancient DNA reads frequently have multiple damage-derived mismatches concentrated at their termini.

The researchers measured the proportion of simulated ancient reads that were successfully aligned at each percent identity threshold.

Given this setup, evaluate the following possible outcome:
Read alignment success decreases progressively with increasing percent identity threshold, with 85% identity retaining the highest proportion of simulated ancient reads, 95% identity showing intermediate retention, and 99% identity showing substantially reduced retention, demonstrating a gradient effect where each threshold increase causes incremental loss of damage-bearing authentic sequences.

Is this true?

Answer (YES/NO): NO